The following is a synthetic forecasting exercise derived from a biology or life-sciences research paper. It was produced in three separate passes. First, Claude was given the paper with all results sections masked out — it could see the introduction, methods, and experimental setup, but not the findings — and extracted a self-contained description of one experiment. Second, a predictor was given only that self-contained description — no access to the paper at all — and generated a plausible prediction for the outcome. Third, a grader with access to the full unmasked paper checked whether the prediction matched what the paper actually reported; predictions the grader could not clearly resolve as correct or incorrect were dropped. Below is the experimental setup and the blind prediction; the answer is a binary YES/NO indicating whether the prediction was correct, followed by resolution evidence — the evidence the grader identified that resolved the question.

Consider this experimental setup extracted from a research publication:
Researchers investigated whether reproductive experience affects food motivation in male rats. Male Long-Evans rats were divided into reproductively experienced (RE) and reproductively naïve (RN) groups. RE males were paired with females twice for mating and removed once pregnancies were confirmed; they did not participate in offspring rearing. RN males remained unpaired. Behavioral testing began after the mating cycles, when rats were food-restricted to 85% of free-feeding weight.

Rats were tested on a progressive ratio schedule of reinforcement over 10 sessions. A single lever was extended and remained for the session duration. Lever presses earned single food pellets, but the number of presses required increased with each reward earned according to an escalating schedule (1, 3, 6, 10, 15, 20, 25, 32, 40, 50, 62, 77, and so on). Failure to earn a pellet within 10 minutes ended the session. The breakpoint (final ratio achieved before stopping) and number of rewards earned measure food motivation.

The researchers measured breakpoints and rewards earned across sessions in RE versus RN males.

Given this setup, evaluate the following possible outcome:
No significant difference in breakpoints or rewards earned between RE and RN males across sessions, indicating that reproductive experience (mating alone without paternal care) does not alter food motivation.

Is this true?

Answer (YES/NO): NO